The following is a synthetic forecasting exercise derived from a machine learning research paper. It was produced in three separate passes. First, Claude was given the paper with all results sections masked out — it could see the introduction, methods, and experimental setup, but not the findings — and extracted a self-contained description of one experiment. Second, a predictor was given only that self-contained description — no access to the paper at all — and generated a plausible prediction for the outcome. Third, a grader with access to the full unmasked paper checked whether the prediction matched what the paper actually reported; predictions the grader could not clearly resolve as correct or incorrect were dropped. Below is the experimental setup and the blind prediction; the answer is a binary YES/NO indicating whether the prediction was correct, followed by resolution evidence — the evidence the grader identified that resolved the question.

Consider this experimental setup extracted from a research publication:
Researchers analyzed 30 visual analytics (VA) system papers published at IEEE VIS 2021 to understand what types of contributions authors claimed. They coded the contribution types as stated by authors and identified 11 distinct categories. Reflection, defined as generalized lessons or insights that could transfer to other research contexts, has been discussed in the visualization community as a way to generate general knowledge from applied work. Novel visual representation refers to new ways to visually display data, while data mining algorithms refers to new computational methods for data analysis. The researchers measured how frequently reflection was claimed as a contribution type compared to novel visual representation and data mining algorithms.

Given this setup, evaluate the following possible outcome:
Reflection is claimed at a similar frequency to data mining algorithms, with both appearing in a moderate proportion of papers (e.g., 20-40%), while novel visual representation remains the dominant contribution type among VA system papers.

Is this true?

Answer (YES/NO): NO